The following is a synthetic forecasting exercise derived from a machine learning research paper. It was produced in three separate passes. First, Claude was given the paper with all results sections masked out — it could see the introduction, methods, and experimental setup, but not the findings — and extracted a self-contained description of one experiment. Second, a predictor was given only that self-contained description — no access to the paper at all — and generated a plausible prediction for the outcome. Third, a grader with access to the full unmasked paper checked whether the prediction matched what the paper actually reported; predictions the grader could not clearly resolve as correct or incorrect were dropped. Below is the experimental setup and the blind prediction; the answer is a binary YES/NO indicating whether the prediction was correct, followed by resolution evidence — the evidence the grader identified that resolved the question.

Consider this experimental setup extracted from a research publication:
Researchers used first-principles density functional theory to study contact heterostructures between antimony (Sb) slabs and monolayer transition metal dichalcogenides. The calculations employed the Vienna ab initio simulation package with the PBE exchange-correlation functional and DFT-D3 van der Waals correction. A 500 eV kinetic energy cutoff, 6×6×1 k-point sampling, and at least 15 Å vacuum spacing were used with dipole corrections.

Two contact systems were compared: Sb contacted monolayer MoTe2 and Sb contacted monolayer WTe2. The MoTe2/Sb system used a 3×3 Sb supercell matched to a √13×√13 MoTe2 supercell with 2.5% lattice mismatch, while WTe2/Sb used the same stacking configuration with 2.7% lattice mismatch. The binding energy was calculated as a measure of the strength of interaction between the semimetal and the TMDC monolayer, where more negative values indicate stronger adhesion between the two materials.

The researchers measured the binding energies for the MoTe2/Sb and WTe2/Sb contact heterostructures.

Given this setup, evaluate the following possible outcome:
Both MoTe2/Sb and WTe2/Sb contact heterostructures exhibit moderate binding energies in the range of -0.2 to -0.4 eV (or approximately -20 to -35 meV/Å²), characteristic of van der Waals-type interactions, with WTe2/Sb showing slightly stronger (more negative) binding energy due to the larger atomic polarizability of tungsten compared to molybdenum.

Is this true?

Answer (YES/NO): NO